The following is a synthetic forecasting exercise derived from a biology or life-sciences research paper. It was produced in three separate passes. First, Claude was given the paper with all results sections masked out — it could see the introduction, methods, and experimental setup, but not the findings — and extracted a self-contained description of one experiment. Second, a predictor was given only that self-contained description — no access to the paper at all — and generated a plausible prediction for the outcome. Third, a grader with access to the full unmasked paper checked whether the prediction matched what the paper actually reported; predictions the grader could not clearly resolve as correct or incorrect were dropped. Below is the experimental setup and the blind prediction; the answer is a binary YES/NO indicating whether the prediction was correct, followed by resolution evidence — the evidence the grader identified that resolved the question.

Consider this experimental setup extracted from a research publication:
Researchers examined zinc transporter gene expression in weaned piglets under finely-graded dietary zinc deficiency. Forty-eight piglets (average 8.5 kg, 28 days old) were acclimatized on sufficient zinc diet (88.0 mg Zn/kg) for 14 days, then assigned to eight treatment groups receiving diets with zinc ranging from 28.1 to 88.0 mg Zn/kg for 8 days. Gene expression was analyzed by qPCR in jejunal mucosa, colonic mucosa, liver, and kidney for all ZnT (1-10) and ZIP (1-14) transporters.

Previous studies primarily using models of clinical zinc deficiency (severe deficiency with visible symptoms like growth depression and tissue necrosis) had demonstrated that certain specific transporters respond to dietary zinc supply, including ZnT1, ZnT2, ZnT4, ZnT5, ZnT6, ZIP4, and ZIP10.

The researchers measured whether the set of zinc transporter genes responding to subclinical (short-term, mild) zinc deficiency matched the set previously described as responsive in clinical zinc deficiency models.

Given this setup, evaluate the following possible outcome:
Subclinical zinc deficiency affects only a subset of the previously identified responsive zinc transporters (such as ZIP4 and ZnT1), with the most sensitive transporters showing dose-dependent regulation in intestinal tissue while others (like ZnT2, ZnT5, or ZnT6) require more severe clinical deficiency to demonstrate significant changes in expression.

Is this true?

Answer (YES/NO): NO